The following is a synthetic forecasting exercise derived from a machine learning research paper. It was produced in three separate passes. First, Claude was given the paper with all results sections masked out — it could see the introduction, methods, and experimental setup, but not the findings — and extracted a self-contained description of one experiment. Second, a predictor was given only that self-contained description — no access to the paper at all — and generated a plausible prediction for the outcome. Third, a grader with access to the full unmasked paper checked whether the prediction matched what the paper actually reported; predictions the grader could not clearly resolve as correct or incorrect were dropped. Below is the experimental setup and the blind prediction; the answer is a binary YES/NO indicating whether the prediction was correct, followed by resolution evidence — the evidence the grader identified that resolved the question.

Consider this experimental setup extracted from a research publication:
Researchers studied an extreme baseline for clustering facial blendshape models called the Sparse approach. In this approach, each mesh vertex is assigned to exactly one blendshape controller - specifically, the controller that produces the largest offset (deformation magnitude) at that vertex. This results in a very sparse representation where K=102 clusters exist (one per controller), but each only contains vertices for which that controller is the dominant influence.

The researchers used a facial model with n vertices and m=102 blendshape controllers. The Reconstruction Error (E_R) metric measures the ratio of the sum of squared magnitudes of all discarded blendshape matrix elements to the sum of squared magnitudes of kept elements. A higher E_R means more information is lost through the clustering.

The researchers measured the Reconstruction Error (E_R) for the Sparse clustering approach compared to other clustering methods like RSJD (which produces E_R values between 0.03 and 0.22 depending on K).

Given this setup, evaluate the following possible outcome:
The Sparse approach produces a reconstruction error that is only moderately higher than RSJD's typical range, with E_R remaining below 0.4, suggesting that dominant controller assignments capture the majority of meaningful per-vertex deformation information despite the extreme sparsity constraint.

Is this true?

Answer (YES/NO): NO